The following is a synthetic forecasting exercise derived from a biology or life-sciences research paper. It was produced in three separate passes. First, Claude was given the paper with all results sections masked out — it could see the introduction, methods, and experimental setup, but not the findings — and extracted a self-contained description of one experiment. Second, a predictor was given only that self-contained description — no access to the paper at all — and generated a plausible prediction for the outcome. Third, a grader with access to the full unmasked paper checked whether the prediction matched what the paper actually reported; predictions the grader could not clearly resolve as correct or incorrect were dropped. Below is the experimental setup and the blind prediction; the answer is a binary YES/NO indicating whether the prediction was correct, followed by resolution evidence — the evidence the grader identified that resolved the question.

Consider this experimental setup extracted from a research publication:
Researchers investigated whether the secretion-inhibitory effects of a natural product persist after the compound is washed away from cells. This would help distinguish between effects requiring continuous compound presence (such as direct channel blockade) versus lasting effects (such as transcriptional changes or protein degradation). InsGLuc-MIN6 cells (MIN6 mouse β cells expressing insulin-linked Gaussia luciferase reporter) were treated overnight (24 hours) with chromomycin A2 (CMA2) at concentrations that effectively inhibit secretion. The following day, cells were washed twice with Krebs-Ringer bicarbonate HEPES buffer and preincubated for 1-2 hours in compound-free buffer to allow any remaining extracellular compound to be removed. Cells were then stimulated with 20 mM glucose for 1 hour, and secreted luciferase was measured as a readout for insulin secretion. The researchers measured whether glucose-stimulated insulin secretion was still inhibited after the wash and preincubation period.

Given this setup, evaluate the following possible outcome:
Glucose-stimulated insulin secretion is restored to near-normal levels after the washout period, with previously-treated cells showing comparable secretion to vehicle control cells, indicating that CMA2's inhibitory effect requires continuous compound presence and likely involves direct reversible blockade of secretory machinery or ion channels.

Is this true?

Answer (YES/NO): NO